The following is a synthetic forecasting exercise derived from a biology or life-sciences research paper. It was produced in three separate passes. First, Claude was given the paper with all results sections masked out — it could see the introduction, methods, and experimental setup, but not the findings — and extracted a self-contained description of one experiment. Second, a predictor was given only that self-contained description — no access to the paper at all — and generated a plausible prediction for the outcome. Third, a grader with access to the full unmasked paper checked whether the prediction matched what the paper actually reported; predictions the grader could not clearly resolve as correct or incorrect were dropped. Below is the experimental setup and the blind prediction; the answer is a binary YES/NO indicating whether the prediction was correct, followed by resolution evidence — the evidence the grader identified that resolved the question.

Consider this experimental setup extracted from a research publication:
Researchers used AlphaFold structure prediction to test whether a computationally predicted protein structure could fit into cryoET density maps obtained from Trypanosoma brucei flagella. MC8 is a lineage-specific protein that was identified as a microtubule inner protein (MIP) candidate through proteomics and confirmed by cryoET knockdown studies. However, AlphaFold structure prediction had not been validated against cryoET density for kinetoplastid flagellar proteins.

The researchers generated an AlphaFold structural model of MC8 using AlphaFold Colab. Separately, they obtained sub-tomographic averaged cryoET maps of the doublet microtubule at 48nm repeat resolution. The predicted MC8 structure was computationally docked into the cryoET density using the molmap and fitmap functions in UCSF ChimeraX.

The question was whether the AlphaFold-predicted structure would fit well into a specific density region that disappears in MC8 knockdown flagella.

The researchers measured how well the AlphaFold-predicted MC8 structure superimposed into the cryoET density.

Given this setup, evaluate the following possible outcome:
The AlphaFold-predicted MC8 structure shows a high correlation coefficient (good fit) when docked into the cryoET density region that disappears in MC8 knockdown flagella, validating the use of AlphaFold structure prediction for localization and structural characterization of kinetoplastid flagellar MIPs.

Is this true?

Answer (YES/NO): YES